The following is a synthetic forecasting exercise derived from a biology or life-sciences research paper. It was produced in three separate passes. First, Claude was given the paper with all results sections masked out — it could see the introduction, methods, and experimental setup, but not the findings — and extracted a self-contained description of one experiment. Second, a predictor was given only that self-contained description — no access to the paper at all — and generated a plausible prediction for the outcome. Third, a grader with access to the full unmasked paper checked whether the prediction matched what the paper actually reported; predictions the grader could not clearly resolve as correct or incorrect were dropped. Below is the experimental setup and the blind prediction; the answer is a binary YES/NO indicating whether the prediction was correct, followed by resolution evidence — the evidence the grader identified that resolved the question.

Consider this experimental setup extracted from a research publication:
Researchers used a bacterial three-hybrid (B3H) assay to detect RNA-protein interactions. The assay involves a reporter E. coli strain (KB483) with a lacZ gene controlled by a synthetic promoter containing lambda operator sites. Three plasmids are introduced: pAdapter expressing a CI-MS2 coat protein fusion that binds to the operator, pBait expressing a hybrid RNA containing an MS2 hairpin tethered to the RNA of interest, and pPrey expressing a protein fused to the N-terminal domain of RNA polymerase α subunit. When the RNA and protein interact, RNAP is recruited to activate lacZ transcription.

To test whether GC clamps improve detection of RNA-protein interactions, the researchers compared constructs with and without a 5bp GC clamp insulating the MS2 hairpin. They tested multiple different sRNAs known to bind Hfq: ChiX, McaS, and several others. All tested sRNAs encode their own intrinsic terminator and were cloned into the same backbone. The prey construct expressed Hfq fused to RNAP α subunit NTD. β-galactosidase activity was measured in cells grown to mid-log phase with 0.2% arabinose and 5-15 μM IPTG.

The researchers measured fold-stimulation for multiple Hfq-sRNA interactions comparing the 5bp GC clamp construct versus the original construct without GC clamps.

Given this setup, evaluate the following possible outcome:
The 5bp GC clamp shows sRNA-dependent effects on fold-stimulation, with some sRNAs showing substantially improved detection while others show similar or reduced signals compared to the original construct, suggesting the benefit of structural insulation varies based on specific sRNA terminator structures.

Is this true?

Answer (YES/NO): YES